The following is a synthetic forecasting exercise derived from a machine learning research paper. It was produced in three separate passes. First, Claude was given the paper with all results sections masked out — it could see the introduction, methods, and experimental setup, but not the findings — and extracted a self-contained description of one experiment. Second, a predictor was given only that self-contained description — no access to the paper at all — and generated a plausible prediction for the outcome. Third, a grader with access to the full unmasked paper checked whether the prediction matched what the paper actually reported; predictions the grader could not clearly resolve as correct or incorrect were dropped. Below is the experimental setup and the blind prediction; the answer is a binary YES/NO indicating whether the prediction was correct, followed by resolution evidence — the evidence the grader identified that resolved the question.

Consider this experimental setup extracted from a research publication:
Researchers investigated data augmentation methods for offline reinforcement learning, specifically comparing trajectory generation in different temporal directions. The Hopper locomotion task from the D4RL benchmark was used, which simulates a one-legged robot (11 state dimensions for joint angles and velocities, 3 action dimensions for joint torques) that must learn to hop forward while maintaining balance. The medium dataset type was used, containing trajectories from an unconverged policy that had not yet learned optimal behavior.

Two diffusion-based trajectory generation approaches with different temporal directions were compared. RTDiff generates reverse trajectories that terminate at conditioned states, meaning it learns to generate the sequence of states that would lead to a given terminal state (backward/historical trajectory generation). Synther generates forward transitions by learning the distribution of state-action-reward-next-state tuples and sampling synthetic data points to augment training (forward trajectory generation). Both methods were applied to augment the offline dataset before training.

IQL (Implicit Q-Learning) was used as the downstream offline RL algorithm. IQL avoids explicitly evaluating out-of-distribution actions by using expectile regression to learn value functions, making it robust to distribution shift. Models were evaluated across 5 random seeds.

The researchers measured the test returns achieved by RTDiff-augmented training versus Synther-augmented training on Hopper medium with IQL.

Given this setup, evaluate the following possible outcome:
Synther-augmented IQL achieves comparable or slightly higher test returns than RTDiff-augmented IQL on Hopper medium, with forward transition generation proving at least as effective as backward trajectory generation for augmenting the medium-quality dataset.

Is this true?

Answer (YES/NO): NO